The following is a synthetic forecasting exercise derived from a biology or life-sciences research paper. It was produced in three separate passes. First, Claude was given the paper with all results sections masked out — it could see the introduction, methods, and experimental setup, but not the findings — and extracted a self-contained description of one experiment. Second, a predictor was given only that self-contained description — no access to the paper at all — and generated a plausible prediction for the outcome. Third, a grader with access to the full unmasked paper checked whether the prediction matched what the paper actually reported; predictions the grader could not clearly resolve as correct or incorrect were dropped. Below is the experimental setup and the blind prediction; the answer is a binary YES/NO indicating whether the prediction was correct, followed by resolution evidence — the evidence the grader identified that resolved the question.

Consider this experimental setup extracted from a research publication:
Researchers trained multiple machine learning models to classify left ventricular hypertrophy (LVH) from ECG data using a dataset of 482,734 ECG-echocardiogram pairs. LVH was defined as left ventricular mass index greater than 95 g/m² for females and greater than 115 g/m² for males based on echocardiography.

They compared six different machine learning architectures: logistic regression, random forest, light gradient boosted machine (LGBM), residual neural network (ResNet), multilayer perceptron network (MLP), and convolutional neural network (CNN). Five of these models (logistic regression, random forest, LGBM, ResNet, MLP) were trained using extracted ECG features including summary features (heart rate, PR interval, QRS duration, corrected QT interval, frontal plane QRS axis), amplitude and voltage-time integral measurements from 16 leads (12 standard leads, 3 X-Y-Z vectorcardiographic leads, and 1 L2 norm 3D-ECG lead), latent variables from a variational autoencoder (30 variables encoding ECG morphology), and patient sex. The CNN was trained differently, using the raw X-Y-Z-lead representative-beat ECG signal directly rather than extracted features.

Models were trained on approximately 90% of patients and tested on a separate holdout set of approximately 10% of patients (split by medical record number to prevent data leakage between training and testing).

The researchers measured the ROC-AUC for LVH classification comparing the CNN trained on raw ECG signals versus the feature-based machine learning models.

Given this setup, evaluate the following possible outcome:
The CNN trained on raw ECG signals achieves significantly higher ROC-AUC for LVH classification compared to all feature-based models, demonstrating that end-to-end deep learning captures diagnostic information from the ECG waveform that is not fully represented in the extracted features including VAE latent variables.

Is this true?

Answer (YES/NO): NO